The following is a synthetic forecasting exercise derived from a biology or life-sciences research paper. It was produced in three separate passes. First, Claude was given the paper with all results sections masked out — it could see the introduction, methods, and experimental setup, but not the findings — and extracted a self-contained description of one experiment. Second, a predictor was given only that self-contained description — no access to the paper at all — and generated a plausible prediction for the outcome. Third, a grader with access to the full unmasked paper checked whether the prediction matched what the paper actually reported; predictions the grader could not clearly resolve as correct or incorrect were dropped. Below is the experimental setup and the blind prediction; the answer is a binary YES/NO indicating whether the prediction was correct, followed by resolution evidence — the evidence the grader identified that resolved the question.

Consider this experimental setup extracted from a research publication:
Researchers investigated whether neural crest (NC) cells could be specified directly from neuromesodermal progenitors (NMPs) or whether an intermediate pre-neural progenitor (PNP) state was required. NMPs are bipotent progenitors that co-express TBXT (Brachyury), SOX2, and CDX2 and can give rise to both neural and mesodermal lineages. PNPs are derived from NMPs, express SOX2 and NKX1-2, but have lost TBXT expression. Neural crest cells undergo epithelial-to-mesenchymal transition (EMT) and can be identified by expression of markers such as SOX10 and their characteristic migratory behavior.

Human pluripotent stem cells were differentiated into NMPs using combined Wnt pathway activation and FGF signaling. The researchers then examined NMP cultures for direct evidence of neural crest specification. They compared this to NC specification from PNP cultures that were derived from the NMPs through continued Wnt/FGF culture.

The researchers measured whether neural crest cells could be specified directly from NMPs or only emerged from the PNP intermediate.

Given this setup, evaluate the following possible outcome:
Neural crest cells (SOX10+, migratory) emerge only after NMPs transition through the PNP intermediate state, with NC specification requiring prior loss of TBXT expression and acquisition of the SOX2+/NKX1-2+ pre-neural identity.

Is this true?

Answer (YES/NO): YES